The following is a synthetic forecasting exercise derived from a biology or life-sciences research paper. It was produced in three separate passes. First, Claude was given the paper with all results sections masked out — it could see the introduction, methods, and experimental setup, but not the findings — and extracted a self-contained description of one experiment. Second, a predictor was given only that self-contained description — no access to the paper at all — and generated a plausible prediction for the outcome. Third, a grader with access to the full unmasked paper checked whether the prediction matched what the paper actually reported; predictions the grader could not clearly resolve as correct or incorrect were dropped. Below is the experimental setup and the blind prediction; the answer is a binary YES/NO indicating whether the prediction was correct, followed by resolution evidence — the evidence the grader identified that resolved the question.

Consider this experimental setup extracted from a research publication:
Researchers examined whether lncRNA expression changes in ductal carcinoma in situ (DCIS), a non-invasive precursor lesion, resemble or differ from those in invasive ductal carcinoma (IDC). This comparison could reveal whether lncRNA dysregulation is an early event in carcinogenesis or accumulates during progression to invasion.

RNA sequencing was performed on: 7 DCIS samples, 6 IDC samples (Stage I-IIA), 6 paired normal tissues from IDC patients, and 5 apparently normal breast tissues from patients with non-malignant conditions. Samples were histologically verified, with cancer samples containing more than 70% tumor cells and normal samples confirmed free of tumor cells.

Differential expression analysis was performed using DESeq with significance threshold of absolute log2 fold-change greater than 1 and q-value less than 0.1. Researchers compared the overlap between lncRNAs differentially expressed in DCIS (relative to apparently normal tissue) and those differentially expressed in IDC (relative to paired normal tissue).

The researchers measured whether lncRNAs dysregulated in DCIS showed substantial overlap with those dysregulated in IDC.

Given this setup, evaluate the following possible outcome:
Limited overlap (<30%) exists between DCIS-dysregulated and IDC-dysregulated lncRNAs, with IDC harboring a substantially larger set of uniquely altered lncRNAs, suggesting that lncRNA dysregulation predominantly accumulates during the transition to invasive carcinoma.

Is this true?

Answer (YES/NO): YES